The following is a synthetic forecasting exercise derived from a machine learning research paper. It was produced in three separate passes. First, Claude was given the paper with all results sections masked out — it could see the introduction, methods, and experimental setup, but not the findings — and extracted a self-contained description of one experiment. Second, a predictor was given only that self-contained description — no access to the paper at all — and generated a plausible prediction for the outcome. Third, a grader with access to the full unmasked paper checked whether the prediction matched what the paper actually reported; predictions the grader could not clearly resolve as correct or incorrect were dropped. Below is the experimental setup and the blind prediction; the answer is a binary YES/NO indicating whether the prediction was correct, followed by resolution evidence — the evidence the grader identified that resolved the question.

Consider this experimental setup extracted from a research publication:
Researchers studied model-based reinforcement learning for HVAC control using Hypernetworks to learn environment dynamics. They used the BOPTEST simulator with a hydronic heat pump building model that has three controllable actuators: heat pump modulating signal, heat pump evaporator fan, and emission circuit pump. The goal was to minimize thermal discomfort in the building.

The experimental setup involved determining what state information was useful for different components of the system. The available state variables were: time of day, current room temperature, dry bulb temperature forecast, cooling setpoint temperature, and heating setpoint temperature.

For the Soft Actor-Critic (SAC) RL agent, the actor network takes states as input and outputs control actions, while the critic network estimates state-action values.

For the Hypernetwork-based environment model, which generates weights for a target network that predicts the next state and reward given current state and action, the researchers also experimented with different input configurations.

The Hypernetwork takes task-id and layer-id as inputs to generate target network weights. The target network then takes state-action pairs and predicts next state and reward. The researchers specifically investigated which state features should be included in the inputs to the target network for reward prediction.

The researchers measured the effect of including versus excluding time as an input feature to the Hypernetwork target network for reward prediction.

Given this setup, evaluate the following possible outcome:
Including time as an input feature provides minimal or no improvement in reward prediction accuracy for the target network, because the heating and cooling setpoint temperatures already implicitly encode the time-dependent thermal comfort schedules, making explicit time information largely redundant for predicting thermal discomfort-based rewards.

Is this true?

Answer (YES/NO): NO